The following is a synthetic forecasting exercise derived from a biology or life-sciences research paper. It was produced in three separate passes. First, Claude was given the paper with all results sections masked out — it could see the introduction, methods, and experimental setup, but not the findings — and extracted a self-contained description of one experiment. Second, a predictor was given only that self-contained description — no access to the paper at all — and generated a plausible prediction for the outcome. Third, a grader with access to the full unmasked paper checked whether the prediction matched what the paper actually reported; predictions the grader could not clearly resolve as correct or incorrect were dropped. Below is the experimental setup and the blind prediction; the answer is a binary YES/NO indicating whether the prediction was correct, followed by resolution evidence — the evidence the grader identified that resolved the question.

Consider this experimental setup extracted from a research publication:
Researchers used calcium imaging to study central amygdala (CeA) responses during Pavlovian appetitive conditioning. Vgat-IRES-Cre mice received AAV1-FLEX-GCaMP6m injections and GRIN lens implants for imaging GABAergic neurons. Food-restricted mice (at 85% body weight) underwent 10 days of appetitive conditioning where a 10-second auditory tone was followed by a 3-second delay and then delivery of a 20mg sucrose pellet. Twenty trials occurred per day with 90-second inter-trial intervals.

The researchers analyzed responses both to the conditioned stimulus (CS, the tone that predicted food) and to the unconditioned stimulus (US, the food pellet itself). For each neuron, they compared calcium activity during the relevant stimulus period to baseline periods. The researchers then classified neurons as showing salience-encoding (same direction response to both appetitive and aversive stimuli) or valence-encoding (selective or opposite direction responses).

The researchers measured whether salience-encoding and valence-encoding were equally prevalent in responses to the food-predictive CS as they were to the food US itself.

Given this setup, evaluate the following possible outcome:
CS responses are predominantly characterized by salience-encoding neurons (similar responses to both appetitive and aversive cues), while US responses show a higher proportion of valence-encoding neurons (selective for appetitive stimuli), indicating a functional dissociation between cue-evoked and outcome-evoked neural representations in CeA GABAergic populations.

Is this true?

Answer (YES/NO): NO